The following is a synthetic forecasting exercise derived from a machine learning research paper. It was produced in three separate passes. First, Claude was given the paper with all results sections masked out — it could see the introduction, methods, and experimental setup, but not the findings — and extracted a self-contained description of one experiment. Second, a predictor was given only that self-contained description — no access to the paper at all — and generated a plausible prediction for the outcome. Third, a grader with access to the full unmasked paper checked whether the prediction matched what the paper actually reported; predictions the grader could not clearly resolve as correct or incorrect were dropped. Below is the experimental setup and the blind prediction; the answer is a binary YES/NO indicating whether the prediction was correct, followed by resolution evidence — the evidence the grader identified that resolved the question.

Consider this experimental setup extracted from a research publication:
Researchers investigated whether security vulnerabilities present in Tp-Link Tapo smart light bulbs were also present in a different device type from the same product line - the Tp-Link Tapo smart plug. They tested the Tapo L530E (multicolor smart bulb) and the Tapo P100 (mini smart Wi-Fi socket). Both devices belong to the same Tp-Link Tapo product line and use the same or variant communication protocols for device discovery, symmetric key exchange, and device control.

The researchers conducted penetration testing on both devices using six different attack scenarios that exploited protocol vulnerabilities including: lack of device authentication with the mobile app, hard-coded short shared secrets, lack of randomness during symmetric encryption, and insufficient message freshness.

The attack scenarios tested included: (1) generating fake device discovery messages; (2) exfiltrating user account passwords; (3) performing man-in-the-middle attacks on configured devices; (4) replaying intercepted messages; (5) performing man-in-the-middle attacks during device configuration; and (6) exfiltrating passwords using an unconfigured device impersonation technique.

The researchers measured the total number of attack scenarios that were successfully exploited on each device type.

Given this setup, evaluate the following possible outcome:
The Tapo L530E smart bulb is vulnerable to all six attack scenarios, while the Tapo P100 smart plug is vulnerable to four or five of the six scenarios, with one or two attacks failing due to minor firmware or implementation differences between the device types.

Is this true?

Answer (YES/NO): YES